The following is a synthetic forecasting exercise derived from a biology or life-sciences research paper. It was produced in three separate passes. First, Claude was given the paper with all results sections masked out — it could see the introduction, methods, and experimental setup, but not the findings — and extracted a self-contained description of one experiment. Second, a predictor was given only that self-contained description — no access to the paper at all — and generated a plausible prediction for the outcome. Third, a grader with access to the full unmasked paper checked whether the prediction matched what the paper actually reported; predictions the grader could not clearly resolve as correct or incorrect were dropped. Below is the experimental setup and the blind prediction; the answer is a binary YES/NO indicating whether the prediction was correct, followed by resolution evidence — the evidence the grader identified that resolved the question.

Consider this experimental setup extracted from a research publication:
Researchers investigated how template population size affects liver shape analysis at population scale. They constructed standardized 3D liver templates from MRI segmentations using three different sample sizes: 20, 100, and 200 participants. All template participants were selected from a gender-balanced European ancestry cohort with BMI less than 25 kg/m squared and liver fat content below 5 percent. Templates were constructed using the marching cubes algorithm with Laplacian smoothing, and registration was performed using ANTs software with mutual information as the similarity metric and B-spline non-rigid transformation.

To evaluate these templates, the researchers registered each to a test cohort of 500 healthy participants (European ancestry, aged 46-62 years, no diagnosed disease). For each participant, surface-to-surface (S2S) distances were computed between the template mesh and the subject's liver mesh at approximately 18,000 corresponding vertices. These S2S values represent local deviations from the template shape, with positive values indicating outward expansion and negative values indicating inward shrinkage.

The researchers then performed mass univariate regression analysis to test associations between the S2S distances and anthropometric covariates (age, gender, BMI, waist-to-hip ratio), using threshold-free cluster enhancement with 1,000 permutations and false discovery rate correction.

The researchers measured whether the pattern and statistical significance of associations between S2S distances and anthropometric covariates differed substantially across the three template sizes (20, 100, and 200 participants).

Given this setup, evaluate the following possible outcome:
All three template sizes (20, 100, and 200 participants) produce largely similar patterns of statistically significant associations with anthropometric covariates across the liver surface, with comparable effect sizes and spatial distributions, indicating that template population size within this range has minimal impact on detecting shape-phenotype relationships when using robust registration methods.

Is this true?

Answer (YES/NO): YES